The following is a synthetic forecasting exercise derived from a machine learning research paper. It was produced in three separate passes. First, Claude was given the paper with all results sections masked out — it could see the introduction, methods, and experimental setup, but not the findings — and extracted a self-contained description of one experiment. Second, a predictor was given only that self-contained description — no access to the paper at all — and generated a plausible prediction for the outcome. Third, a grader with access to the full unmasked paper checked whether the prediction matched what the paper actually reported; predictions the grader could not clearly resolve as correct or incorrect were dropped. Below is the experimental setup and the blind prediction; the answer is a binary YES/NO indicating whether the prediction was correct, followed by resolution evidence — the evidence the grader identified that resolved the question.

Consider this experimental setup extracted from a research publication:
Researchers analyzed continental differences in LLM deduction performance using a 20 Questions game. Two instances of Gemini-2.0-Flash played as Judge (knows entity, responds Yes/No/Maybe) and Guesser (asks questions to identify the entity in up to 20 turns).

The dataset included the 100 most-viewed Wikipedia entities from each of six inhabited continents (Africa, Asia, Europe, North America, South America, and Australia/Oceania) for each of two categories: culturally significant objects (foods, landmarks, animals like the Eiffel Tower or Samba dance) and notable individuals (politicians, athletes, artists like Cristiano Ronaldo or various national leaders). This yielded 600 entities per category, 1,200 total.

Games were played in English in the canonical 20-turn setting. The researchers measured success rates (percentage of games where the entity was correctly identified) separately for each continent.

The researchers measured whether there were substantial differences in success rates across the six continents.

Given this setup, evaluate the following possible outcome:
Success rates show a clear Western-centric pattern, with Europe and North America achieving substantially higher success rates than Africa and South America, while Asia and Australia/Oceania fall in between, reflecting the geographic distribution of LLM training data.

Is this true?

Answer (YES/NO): NO